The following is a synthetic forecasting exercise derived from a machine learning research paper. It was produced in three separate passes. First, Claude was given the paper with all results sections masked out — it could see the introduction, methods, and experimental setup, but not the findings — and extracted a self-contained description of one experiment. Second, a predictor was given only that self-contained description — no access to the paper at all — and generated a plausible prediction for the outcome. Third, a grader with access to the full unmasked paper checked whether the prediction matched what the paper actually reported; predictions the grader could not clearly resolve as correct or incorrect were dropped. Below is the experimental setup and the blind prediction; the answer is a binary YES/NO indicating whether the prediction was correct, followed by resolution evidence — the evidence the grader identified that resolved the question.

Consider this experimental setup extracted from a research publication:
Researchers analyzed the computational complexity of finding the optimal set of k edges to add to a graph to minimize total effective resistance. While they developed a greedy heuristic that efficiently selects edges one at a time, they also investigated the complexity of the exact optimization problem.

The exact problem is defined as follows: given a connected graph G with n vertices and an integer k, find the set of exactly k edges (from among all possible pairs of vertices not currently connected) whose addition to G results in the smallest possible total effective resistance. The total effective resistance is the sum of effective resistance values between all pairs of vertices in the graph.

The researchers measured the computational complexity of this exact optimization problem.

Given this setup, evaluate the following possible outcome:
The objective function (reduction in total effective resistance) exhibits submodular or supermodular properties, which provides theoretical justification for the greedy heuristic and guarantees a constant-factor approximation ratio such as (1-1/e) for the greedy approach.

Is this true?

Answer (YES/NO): NO